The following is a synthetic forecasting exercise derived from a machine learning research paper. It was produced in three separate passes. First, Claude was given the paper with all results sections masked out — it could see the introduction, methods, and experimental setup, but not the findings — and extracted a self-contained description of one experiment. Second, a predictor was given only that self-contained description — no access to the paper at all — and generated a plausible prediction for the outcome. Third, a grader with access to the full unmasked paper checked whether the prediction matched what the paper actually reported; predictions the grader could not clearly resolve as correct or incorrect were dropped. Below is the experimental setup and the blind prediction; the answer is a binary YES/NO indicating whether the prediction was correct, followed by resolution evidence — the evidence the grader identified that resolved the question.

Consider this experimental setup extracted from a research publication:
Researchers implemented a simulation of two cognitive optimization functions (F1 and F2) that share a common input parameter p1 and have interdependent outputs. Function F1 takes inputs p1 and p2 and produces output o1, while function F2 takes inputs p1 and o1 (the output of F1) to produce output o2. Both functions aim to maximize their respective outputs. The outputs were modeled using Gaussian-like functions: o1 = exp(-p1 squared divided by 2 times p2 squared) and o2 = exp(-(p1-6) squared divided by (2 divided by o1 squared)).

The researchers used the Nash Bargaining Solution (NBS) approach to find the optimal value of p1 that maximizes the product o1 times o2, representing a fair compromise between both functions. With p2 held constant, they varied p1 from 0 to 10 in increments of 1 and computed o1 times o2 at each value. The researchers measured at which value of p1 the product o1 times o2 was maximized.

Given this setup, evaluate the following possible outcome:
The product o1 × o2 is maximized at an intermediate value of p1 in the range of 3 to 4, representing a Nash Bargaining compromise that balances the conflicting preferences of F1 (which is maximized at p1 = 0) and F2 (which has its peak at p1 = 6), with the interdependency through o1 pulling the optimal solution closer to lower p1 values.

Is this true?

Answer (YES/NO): NO